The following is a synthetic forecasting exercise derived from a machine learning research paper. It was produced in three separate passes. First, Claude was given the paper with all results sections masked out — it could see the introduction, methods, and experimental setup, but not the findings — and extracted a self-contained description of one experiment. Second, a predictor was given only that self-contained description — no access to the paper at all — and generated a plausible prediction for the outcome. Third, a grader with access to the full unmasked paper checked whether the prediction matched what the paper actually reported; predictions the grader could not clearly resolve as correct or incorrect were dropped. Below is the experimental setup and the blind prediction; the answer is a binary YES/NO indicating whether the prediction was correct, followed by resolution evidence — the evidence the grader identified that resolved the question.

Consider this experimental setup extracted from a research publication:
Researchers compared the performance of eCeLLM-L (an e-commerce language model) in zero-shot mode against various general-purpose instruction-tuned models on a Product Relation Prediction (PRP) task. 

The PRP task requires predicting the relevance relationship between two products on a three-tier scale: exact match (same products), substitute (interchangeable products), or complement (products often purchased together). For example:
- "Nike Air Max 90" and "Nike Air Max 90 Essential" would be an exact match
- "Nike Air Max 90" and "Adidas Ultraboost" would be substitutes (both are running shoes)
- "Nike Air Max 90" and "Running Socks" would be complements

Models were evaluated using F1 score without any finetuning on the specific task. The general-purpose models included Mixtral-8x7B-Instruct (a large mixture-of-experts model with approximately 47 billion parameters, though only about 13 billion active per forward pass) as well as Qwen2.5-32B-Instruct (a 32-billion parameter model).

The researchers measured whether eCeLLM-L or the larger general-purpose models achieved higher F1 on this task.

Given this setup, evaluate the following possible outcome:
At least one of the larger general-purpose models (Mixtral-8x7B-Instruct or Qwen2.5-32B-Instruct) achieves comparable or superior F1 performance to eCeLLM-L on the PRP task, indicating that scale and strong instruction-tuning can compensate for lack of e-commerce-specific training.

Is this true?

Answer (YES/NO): NO